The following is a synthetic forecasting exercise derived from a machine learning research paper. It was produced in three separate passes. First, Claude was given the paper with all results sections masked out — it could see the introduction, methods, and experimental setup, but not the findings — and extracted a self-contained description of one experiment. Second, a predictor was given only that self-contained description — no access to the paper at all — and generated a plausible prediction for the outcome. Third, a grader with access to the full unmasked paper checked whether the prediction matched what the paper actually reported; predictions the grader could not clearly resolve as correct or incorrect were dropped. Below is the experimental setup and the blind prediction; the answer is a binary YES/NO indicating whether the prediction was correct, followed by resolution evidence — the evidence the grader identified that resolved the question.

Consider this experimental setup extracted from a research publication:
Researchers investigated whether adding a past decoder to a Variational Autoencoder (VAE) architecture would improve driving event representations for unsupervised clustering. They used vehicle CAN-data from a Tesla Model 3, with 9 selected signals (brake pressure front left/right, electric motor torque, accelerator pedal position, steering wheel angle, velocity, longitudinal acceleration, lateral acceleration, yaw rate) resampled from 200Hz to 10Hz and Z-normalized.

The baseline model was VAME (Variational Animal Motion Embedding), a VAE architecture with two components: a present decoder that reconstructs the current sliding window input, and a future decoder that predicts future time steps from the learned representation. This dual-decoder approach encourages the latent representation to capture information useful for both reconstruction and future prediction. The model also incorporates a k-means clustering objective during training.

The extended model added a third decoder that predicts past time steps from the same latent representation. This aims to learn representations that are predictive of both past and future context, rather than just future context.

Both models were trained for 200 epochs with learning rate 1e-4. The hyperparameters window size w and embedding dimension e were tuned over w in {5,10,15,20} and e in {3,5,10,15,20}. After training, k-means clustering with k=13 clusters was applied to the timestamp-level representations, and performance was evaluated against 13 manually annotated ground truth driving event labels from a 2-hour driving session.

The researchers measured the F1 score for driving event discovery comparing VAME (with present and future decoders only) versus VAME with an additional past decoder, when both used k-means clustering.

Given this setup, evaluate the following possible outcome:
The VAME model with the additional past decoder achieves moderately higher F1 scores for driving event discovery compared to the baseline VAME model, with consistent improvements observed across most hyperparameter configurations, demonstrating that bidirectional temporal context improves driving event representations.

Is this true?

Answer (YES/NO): NO